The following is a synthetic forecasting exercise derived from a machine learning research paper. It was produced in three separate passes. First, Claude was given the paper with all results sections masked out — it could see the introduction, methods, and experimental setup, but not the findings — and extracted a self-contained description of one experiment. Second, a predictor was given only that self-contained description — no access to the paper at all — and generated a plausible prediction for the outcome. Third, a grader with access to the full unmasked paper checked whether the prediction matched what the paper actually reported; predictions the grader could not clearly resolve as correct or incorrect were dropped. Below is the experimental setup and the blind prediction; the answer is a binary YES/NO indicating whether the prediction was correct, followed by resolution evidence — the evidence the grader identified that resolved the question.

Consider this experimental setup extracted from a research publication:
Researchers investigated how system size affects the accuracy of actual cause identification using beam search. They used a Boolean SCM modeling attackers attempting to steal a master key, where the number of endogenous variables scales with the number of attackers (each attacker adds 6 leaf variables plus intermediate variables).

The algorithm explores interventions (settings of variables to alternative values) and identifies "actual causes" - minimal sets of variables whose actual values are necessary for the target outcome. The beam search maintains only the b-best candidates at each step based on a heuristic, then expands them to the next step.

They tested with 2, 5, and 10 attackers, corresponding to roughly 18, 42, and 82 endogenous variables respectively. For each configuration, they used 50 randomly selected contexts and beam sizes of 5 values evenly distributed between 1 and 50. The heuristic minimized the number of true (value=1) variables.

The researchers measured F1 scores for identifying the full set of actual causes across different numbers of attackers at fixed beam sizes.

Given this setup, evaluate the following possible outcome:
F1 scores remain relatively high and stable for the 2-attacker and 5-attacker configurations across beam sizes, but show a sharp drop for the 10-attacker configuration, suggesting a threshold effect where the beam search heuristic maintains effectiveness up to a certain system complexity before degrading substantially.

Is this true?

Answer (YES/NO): NO